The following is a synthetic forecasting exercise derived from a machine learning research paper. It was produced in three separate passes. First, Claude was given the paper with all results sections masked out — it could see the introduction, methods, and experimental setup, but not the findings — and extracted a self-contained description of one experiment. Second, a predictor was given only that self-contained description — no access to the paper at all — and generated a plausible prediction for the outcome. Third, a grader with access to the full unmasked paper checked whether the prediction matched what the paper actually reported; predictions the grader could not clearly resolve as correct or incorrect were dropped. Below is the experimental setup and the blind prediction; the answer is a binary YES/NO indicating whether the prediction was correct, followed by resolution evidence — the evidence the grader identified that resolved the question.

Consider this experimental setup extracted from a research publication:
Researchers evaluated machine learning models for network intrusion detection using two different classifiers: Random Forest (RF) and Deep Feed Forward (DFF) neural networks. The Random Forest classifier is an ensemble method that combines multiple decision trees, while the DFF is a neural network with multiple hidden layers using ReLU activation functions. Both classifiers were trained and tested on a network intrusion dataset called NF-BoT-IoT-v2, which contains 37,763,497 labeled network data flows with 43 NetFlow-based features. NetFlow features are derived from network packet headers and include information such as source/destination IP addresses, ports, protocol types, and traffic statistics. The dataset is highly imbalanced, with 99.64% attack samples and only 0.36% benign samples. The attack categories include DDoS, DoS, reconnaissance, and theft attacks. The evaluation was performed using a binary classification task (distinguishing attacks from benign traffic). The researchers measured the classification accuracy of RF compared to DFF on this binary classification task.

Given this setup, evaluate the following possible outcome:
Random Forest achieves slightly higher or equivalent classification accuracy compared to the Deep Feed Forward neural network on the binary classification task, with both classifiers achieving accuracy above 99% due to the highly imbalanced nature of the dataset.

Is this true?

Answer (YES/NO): YES